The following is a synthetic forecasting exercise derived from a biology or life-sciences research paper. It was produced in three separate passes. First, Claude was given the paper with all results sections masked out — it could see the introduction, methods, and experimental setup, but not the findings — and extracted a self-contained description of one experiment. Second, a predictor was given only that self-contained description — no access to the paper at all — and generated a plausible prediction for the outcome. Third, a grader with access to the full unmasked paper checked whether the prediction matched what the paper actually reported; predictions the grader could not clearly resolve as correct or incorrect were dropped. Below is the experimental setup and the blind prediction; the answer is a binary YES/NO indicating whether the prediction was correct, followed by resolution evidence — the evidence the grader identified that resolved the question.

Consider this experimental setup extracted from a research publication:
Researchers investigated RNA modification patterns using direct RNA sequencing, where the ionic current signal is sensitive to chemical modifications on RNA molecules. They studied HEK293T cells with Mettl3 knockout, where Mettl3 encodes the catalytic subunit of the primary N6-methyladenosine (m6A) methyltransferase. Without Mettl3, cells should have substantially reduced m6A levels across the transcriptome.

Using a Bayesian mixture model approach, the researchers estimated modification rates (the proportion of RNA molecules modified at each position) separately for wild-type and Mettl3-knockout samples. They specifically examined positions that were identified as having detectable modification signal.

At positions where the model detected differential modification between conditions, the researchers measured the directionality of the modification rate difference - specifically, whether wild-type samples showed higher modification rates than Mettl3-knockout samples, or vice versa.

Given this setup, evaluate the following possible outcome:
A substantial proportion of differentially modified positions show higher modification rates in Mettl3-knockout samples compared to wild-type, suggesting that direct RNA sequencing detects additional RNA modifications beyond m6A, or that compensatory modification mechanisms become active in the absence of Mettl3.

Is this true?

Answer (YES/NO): NO